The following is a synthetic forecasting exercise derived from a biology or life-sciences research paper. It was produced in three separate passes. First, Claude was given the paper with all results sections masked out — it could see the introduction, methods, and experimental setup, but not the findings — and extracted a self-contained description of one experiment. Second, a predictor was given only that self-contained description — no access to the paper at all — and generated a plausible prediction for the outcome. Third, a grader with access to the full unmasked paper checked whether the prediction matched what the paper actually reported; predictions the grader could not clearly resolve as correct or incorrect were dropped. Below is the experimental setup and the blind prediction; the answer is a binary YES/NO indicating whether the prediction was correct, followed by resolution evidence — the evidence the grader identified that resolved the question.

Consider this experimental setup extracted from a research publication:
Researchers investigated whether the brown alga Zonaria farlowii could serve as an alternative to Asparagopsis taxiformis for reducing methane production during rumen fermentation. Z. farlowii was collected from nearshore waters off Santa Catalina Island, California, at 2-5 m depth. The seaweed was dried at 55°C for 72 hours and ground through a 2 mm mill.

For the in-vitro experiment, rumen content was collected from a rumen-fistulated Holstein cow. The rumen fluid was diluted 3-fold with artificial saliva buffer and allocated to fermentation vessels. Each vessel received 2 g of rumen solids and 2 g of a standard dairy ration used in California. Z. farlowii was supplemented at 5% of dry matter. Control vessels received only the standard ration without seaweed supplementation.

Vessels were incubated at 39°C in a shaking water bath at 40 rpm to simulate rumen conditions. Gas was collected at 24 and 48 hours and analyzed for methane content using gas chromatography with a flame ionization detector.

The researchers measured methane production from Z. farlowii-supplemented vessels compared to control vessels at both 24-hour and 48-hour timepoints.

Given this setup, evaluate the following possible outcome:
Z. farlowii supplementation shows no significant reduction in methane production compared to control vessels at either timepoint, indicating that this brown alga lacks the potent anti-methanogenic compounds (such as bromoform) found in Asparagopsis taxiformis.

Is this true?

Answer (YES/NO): NO